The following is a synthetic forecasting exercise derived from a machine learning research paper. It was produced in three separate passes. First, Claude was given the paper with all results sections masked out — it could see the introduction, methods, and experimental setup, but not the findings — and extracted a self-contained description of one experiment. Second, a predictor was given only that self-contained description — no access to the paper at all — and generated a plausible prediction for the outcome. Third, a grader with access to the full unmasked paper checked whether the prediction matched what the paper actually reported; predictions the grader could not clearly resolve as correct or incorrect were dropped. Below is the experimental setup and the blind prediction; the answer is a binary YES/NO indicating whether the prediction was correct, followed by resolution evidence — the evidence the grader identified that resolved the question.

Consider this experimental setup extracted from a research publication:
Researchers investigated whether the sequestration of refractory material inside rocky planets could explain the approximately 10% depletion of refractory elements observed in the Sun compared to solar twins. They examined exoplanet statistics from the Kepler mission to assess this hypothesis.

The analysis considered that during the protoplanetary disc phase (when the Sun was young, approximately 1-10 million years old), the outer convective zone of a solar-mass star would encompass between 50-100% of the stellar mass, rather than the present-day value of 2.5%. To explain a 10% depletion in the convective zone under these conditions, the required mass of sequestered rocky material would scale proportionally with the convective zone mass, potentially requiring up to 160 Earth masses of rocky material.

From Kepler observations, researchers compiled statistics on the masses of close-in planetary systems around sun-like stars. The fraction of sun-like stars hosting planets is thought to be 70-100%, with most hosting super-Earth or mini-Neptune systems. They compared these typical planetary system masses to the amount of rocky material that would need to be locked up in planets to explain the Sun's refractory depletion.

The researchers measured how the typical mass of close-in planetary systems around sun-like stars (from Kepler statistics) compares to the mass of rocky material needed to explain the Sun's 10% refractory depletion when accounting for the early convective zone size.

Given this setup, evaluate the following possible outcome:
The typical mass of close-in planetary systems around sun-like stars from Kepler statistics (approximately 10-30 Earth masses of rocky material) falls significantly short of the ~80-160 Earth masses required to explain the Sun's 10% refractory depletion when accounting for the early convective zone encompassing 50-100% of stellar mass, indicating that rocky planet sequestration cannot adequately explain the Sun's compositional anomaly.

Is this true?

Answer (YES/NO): YES